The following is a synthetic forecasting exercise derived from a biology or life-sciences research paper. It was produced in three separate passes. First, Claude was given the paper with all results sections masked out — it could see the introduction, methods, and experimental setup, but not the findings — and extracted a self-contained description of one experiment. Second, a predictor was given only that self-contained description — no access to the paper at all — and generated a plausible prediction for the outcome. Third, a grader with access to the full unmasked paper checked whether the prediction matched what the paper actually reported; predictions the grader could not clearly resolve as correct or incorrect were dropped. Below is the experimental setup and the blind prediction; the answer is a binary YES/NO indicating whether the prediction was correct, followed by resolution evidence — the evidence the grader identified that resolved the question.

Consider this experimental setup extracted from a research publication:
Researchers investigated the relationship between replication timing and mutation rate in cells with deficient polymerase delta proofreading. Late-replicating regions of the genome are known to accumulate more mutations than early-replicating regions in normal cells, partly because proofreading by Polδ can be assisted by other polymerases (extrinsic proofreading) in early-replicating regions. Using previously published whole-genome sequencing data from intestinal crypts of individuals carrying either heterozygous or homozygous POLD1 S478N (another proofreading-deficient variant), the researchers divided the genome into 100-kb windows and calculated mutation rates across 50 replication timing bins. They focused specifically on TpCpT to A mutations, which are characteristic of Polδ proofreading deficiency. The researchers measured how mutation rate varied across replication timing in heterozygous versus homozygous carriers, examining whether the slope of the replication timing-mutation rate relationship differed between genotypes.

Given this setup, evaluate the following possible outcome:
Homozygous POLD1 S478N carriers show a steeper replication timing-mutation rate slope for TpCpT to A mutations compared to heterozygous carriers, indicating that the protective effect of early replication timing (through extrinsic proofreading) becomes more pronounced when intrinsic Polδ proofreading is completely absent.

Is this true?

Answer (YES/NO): NO